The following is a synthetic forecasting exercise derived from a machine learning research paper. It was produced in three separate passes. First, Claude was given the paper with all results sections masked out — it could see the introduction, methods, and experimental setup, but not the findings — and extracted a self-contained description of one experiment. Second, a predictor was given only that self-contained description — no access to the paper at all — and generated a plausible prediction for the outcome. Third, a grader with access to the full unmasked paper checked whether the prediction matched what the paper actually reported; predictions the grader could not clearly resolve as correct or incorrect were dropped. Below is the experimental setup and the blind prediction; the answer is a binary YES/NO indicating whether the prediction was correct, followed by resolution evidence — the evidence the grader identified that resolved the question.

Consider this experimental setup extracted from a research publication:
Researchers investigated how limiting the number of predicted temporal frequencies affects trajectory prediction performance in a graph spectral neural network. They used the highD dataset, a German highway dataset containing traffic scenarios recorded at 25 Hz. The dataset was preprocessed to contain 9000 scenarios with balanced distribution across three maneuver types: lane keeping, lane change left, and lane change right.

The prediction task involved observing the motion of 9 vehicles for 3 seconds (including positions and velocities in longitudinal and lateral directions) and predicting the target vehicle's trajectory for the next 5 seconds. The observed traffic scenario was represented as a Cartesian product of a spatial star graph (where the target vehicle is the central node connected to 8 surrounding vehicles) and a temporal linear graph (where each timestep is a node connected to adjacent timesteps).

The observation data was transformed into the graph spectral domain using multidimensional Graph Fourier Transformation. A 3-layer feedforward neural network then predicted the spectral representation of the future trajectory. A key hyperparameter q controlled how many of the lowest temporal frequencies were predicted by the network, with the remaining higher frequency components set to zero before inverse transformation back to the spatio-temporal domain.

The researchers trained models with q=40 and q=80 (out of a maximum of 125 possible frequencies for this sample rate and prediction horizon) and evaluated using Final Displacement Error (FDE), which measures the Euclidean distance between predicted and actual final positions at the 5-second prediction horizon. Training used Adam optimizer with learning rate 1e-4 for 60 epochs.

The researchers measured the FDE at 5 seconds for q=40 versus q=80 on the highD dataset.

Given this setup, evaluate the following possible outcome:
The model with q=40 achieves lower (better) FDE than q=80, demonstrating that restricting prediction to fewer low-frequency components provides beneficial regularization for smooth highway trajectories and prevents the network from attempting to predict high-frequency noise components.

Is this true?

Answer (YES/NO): NO